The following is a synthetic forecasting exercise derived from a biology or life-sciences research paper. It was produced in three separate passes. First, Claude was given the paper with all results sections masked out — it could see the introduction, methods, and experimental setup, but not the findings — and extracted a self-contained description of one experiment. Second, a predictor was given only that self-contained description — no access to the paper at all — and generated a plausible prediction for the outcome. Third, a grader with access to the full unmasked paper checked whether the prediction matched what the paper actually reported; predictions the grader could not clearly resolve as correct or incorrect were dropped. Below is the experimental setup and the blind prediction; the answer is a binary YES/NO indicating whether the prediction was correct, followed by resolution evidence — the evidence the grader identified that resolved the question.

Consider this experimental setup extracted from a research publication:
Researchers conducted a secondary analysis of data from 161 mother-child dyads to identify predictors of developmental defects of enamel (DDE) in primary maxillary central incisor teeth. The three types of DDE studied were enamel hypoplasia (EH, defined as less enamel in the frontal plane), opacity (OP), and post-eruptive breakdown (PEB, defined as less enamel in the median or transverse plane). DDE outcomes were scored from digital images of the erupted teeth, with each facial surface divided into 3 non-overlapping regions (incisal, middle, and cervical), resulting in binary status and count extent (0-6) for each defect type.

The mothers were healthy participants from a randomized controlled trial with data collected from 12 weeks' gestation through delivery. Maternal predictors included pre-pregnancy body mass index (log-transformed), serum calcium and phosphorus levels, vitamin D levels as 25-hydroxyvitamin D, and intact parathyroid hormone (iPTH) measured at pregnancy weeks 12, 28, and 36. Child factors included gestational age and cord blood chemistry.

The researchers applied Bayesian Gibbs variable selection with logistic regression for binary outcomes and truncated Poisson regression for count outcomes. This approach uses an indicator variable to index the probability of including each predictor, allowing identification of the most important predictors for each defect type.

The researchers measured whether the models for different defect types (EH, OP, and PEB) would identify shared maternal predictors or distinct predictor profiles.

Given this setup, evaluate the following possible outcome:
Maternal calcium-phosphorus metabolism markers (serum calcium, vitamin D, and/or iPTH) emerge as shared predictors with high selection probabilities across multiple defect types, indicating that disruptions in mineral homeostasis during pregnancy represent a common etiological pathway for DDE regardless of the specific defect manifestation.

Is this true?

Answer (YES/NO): NO